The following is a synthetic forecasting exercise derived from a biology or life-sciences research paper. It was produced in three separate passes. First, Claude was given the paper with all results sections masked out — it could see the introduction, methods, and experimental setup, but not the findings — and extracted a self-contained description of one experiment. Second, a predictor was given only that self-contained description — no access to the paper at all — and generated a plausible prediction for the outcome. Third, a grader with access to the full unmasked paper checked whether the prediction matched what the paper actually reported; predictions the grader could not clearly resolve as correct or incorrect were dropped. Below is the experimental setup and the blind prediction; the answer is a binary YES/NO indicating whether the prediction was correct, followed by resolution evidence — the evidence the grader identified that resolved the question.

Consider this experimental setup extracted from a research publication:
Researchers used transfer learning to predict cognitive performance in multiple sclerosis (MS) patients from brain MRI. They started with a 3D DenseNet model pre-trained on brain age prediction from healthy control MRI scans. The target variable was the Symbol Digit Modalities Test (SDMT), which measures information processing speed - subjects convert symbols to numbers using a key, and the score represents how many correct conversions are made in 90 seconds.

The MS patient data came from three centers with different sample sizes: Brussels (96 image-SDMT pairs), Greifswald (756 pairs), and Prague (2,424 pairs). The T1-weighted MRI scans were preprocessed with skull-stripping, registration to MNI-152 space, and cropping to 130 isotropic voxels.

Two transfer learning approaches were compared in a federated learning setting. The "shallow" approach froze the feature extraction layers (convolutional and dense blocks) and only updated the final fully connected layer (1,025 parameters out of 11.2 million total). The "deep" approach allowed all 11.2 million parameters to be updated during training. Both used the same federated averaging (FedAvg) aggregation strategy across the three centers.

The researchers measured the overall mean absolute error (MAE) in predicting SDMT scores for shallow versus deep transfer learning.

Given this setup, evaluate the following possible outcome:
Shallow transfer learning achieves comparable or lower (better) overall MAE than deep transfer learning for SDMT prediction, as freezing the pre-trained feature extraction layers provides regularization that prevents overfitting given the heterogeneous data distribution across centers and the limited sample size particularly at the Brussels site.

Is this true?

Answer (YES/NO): NO